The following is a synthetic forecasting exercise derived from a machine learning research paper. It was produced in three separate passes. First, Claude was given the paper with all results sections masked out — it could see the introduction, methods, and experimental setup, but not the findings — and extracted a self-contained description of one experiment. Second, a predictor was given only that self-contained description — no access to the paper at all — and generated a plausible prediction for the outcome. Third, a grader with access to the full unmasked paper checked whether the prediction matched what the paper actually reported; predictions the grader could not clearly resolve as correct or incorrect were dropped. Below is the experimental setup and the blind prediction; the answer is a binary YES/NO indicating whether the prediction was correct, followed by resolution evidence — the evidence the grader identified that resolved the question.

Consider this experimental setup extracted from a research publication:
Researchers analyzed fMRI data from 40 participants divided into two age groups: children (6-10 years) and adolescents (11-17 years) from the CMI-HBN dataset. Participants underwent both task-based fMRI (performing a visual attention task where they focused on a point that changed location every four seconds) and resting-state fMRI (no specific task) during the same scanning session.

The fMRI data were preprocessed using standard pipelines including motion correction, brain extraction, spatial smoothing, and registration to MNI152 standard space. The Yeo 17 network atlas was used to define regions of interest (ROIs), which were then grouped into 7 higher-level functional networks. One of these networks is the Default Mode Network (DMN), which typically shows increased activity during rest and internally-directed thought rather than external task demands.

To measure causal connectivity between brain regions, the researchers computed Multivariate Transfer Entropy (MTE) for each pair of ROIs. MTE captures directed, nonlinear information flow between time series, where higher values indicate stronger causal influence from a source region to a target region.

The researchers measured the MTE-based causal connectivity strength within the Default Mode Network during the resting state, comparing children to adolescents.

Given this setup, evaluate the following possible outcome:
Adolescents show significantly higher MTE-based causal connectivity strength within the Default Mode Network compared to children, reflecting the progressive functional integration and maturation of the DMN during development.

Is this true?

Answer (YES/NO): YES